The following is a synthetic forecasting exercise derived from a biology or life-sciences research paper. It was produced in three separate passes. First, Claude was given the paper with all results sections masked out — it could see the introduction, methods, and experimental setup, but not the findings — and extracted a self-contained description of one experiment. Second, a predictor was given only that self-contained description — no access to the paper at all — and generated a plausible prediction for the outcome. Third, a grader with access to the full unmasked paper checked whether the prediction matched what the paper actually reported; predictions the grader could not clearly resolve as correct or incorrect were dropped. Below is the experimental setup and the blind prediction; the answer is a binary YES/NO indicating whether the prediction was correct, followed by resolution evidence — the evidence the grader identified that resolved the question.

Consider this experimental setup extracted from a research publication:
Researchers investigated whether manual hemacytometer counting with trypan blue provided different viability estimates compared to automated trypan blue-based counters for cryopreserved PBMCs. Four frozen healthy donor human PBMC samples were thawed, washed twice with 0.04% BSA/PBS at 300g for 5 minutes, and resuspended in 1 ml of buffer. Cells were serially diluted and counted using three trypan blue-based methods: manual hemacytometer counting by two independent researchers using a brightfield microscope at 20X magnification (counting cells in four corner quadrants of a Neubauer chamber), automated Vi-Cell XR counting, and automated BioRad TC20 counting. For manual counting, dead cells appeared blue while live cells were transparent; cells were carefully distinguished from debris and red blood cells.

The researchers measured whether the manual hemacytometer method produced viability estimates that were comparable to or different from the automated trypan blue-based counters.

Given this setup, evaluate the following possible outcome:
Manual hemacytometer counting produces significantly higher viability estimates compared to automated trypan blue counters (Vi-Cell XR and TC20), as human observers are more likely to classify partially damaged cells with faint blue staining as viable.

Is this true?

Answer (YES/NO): NO